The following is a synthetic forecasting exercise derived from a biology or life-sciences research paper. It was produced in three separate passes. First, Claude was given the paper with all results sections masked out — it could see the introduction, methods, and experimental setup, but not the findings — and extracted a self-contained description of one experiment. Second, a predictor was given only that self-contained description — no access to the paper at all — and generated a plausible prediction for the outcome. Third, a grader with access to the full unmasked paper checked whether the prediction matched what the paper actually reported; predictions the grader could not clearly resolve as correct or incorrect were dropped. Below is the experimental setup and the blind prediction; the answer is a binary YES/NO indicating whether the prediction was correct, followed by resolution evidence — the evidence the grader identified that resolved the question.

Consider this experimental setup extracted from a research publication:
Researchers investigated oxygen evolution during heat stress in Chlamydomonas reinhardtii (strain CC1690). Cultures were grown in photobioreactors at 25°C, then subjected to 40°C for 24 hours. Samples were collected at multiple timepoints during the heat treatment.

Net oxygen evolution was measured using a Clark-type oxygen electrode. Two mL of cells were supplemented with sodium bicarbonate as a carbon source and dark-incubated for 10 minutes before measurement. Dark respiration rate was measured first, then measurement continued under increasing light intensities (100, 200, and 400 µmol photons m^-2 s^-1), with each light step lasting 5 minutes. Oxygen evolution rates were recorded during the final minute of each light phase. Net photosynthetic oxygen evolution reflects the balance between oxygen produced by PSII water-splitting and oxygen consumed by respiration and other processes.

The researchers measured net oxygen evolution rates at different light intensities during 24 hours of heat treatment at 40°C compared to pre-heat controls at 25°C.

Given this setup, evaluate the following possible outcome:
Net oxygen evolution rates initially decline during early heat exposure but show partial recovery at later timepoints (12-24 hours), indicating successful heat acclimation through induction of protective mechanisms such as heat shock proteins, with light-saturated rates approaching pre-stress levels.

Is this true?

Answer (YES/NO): NO